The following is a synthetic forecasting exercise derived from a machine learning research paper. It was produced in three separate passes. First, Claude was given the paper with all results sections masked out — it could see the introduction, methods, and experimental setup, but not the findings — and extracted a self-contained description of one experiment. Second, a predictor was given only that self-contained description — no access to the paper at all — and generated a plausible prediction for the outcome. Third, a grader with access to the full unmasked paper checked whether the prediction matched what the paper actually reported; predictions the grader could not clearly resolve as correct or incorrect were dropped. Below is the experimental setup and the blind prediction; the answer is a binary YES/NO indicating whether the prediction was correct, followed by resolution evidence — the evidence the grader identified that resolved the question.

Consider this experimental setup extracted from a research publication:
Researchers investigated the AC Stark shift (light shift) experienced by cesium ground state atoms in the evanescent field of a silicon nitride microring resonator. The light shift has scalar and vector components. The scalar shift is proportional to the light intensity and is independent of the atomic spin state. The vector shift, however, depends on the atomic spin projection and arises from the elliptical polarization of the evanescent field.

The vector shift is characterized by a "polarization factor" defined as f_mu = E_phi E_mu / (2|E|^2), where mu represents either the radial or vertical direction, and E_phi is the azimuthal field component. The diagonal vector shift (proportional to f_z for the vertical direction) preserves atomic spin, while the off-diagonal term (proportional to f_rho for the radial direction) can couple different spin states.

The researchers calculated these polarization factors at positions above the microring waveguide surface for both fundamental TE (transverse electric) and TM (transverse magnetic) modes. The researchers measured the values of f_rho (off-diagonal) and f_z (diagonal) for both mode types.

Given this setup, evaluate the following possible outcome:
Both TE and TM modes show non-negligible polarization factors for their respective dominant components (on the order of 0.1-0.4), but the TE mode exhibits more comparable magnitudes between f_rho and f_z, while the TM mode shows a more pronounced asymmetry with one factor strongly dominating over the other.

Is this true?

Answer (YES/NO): NO